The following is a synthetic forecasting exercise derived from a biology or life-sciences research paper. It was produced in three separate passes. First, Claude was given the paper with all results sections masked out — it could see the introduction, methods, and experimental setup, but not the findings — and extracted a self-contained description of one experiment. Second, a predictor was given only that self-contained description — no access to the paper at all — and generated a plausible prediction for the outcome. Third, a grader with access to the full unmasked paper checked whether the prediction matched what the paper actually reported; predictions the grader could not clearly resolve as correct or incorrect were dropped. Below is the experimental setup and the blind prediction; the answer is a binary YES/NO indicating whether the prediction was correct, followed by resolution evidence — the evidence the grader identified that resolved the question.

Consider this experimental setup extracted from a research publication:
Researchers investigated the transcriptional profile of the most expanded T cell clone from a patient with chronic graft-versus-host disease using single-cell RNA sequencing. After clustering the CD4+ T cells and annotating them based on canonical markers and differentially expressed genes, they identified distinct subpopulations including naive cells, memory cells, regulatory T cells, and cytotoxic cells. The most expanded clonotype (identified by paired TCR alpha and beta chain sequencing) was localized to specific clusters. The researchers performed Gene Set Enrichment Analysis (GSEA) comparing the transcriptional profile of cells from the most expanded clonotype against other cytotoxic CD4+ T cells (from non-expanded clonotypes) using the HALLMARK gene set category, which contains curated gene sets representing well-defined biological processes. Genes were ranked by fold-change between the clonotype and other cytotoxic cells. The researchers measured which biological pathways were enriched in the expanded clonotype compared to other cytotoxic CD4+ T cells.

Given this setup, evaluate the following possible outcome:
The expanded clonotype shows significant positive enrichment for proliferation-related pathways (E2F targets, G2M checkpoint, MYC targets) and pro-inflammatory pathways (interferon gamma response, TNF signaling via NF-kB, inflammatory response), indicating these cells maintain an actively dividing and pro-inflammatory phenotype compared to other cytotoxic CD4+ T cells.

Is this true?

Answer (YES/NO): NO